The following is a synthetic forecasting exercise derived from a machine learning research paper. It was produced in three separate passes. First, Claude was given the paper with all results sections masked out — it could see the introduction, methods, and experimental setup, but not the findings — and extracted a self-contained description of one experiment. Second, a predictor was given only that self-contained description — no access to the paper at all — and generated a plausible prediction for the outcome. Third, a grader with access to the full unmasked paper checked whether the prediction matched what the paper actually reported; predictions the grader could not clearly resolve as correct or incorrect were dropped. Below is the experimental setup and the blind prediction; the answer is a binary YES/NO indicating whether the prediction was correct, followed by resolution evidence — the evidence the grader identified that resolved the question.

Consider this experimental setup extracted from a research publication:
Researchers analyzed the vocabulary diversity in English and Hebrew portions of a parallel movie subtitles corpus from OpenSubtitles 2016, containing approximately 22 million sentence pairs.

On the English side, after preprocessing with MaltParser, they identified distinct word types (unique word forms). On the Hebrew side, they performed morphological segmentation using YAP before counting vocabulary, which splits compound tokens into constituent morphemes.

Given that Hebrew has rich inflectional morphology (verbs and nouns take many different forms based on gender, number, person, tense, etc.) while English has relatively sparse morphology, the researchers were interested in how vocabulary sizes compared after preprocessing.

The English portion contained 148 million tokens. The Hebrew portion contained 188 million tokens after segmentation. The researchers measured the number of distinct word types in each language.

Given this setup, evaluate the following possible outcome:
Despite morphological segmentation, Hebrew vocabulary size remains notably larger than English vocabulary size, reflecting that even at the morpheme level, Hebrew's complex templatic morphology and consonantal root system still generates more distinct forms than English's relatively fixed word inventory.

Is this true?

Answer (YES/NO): NO